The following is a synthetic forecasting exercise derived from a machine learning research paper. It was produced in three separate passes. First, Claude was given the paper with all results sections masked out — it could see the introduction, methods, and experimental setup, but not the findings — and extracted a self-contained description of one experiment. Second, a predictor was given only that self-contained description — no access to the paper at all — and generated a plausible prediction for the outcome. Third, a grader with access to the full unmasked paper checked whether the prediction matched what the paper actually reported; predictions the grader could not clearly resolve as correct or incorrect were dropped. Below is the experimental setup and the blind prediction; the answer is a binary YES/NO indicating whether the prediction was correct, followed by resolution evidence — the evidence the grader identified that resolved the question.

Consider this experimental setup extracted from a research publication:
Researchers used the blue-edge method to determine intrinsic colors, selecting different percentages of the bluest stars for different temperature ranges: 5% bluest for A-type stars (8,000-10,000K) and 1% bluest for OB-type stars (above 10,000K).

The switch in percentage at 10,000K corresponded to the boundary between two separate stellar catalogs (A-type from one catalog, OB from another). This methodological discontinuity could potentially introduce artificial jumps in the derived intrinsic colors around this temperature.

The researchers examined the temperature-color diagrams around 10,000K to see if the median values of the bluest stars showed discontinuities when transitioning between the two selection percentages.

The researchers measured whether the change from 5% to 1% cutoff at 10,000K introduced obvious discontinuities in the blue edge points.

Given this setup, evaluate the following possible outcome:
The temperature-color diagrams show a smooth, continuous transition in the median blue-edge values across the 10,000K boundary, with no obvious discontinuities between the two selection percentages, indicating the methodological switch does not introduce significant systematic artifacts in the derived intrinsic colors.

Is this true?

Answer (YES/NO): NO